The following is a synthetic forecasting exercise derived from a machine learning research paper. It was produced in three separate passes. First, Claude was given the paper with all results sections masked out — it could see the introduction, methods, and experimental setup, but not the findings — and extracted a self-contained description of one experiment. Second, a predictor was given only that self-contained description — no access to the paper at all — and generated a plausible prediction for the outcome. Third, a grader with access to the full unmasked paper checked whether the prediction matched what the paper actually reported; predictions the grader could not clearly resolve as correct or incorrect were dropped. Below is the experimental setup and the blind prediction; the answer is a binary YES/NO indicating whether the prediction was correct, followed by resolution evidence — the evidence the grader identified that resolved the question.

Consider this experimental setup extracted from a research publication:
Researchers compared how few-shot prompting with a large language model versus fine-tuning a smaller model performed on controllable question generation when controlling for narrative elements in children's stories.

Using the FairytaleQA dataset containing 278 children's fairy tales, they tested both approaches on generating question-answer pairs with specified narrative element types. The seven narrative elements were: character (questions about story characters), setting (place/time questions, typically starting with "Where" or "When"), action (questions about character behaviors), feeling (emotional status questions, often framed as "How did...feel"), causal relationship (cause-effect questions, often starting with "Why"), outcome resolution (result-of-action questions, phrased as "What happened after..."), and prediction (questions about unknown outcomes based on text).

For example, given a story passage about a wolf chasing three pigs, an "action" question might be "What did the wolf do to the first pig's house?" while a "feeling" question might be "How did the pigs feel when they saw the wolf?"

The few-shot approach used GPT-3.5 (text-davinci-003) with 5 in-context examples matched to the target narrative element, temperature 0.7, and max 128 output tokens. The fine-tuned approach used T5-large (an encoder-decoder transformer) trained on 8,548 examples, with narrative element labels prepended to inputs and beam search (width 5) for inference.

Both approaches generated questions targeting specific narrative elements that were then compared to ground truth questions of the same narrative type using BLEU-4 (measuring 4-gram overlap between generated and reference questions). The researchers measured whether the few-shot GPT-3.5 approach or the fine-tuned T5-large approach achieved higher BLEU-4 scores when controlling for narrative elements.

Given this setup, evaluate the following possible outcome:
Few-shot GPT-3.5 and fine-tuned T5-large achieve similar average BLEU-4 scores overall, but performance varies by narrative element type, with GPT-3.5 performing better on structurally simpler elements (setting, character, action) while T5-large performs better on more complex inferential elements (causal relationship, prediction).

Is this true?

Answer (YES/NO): NO